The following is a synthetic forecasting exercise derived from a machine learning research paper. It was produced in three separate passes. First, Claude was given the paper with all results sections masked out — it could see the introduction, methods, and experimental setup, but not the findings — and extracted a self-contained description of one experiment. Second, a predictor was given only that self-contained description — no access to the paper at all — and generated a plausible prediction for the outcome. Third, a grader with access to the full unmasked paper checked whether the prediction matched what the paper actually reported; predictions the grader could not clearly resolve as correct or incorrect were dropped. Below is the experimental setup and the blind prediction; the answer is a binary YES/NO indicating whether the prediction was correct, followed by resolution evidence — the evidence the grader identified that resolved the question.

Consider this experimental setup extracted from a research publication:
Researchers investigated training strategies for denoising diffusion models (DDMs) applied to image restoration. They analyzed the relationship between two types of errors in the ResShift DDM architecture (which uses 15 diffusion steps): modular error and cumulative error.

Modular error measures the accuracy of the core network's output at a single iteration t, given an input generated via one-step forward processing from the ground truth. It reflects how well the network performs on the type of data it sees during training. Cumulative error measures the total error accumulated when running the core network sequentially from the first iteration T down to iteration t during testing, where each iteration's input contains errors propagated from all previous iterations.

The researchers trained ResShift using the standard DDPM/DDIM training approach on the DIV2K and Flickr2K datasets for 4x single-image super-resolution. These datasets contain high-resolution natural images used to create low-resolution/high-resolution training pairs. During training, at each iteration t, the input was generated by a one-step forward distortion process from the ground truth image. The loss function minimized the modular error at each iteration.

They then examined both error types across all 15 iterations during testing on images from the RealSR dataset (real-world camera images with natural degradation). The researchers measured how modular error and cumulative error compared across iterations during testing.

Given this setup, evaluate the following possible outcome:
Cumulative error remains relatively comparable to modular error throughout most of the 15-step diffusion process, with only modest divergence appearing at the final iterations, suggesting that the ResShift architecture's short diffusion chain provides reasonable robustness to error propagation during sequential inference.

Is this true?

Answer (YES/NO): NO